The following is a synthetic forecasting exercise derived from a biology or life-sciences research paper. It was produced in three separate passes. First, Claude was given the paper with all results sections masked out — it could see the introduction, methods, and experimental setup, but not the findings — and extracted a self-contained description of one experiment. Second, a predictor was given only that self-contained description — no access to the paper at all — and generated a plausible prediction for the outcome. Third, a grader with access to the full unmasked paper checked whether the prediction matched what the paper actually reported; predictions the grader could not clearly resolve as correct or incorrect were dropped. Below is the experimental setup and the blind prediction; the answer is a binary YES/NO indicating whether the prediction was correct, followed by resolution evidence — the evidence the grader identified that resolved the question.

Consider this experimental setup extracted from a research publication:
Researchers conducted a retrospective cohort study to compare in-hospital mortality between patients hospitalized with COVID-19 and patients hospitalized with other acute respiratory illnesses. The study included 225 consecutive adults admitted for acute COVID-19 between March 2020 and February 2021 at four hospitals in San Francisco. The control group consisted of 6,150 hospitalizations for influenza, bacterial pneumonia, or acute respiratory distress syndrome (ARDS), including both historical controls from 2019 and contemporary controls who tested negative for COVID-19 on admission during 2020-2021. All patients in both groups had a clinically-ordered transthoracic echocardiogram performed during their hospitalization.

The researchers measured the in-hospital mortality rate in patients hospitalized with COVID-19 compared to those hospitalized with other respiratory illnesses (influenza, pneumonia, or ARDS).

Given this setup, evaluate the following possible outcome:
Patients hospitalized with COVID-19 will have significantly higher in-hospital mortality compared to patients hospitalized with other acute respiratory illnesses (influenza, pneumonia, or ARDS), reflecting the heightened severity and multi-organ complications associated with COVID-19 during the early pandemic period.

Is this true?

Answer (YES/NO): YES